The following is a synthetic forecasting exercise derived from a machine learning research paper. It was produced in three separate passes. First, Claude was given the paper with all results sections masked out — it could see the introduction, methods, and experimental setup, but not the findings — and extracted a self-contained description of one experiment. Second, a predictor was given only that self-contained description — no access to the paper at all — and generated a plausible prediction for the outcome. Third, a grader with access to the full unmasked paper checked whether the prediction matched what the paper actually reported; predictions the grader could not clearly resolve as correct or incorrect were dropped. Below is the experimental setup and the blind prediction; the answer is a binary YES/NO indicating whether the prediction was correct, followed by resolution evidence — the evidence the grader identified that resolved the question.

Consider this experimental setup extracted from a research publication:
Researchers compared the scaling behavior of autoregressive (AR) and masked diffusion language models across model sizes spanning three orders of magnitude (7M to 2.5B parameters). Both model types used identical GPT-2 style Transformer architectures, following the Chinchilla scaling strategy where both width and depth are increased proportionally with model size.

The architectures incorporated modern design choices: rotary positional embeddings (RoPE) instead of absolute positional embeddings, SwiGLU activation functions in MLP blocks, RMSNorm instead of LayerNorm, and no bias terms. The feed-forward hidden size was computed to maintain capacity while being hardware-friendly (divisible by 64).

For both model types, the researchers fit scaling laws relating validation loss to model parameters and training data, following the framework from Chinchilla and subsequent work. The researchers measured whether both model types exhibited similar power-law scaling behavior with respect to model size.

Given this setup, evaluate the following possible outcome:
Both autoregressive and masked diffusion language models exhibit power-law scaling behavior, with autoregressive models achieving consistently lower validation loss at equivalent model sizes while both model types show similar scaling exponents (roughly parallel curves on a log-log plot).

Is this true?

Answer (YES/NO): NO